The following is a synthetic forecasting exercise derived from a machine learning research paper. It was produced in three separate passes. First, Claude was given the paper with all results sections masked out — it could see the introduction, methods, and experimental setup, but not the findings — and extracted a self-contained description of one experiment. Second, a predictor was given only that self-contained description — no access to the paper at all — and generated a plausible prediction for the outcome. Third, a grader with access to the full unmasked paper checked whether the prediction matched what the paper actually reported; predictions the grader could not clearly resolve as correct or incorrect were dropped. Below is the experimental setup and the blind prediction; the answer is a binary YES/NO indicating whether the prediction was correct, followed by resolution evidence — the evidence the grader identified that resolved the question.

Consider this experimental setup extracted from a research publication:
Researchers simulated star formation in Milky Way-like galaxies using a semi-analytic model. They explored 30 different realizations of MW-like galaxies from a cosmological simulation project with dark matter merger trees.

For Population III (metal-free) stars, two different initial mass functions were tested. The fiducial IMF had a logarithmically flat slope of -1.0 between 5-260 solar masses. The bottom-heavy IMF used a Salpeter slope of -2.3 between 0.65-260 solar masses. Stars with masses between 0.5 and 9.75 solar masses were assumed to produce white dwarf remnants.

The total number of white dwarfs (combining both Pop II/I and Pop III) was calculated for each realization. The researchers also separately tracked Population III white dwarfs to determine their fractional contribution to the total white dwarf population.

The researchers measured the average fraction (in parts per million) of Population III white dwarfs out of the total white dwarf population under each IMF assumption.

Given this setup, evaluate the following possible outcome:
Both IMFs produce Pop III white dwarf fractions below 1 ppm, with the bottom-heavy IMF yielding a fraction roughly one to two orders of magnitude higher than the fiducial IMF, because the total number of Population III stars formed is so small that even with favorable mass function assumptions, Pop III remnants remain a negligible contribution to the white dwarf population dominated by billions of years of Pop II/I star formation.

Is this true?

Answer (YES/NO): NO